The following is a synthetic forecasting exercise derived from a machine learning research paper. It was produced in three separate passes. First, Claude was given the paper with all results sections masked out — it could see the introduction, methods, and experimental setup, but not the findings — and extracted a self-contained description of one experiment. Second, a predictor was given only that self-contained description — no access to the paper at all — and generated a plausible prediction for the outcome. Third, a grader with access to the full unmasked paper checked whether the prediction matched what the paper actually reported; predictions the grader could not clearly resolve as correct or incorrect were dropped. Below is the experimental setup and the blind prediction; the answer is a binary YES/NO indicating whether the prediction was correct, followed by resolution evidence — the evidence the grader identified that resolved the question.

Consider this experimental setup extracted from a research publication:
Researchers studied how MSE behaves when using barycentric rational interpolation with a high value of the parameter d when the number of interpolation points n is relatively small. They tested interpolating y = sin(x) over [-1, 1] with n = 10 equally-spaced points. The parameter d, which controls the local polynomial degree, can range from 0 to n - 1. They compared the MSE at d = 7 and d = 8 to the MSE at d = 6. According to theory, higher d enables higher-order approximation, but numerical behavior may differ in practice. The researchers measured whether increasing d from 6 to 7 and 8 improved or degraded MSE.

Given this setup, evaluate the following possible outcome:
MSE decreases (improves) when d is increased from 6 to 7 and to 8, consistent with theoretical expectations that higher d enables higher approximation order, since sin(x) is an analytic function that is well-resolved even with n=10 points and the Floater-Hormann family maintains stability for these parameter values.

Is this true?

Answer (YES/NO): NO